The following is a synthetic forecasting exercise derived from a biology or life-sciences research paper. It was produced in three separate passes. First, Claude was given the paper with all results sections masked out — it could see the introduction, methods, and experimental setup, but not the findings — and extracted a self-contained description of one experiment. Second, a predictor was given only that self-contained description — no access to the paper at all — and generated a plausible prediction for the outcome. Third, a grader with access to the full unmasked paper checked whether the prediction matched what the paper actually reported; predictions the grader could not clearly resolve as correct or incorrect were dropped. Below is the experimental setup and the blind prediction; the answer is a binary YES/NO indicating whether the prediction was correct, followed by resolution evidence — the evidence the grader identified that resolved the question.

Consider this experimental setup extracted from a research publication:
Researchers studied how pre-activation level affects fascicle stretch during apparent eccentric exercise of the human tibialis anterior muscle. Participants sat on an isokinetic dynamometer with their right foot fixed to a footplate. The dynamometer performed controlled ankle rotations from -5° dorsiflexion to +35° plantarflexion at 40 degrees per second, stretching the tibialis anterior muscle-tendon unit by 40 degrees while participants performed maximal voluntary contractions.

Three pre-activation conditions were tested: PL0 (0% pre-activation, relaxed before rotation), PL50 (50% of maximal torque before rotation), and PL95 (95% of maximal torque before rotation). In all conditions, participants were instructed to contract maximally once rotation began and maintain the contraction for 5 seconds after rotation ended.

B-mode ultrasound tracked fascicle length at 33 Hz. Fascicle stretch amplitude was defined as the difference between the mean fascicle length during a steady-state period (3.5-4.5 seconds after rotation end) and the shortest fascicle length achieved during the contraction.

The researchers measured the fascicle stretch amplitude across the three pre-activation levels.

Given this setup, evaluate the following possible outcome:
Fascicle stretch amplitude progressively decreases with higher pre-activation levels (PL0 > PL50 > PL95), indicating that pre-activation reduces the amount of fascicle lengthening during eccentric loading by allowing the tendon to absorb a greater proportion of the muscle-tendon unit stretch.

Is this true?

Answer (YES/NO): NO